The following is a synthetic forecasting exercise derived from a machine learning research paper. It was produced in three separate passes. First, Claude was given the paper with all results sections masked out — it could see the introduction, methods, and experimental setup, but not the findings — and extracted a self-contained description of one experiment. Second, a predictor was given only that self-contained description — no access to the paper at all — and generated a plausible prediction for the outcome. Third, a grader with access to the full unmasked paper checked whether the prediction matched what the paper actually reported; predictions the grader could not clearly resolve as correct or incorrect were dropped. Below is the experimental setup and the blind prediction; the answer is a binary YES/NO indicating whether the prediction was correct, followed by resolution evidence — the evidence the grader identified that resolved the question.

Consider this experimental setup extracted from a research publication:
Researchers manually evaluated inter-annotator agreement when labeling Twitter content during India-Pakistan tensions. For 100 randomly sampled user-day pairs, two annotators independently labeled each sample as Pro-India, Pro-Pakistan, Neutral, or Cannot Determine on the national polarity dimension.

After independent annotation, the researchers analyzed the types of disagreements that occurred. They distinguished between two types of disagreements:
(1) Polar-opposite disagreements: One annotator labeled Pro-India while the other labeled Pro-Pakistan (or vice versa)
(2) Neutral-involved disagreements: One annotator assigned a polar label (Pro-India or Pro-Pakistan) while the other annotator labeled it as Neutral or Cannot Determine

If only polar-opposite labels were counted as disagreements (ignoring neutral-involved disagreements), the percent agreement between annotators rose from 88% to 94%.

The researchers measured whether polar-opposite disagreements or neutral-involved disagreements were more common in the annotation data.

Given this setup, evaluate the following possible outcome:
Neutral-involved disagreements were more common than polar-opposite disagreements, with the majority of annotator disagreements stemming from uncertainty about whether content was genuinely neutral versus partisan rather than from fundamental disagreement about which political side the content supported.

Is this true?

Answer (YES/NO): NO